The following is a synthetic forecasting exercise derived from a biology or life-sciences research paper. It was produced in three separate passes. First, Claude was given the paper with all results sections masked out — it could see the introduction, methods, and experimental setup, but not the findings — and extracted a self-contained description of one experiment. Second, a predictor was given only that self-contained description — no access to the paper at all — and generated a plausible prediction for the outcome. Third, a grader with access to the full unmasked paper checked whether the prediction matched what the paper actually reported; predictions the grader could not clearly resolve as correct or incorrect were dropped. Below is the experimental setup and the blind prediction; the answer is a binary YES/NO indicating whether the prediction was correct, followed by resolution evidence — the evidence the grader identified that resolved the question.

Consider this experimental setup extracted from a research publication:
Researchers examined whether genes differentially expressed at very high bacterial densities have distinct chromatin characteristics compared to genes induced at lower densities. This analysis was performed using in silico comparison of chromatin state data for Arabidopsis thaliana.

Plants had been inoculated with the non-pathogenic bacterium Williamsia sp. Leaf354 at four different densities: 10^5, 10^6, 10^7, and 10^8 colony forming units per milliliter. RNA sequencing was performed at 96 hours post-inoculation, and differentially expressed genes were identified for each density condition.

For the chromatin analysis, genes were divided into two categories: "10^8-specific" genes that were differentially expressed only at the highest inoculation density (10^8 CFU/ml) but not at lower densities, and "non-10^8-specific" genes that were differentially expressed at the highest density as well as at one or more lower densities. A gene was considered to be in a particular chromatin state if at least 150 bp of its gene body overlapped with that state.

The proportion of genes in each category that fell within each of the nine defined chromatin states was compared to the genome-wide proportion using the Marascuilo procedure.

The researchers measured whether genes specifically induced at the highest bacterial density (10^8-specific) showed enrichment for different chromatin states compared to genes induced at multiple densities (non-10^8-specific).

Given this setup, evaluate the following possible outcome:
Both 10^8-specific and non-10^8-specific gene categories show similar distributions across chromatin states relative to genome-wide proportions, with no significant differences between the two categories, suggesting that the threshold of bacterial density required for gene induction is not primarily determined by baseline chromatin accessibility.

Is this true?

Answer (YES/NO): NO